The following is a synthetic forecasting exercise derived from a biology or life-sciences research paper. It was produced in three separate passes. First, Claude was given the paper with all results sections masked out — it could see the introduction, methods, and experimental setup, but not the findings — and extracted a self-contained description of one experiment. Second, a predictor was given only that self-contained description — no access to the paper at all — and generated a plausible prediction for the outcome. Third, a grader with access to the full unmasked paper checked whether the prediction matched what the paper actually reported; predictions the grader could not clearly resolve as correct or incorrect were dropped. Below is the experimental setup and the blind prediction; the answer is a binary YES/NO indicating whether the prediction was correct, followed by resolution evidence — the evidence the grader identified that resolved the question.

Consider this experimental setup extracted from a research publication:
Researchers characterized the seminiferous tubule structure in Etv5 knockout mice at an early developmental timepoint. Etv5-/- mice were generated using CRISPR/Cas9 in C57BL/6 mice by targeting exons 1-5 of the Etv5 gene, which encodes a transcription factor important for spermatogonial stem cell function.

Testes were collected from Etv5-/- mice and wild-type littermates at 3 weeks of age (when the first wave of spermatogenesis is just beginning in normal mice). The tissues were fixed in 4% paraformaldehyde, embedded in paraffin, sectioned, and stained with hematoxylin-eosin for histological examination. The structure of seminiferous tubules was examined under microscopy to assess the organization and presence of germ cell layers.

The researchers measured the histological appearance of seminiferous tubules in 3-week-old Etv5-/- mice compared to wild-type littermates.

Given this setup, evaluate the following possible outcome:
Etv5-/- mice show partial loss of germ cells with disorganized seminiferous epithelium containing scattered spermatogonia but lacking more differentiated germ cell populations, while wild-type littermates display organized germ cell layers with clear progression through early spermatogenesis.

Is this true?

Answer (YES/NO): NO